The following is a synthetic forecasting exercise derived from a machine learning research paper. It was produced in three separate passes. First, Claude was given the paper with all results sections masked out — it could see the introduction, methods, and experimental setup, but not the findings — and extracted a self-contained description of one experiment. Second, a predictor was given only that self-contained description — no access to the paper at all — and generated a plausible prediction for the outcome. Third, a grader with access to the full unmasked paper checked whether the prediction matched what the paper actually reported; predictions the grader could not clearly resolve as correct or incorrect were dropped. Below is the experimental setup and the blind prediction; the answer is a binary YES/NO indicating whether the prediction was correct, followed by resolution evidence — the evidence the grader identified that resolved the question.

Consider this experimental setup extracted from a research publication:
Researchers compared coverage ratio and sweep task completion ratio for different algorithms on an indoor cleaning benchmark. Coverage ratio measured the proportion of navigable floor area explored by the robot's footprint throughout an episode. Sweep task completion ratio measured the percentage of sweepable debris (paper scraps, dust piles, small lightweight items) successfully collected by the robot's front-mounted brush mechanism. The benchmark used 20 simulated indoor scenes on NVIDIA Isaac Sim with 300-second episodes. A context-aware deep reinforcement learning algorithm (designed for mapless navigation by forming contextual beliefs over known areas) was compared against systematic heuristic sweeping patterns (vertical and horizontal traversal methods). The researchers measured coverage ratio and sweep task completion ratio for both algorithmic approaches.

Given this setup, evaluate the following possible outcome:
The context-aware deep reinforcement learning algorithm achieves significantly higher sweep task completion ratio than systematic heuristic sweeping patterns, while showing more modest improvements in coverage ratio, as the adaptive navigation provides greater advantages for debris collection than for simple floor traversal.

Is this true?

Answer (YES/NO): NO